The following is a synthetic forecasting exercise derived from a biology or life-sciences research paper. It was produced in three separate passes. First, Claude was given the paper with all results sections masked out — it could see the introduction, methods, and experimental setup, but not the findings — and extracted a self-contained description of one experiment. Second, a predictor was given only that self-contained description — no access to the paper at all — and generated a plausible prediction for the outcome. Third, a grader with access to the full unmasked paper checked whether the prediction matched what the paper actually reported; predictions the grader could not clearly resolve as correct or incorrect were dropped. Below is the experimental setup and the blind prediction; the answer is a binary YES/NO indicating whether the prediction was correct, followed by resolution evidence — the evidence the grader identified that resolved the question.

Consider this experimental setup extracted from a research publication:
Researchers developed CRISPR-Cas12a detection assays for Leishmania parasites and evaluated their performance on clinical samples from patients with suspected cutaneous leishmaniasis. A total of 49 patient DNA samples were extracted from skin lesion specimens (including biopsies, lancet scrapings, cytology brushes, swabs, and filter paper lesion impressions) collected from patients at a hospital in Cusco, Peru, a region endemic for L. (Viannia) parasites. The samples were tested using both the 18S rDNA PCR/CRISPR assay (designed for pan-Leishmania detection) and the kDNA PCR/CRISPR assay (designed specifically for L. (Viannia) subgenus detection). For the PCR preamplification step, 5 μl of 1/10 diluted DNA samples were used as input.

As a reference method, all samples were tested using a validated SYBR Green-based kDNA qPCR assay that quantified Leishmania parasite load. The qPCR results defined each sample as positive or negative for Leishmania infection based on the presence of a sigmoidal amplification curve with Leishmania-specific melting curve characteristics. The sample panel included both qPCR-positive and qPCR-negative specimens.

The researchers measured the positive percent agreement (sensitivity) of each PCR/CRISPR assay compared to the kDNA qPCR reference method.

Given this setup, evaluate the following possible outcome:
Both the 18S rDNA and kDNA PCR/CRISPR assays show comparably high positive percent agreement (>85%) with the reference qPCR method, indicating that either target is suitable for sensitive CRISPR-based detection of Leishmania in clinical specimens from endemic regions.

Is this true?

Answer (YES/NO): NO